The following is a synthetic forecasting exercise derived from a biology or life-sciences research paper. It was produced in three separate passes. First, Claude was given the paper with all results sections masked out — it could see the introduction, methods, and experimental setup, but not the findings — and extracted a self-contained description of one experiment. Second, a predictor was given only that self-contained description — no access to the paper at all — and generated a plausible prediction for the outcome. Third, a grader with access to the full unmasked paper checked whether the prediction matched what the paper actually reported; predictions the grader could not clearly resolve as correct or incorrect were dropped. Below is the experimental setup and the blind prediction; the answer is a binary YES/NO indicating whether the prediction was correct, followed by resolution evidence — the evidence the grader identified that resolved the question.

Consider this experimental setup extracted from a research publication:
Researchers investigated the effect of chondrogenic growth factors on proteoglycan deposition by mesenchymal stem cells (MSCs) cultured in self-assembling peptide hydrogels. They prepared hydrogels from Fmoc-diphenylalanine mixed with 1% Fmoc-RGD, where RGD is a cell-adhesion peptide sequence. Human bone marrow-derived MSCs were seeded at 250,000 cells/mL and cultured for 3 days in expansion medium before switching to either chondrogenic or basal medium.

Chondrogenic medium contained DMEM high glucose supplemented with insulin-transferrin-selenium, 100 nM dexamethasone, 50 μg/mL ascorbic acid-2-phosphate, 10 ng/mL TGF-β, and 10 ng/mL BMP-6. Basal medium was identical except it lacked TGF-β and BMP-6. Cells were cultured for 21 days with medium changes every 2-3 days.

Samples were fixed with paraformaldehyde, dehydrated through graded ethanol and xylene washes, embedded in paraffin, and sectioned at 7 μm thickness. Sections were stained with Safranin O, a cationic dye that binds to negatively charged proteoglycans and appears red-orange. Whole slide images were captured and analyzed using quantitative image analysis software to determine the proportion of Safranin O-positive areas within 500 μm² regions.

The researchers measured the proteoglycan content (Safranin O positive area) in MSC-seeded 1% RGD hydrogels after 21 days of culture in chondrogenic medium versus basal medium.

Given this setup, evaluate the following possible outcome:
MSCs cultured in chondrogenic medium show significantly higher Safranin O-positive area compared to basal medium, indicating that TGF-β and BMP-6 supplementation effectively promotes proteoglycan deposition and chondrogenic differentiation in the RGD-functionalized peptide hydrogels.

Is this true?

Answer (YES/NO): YES